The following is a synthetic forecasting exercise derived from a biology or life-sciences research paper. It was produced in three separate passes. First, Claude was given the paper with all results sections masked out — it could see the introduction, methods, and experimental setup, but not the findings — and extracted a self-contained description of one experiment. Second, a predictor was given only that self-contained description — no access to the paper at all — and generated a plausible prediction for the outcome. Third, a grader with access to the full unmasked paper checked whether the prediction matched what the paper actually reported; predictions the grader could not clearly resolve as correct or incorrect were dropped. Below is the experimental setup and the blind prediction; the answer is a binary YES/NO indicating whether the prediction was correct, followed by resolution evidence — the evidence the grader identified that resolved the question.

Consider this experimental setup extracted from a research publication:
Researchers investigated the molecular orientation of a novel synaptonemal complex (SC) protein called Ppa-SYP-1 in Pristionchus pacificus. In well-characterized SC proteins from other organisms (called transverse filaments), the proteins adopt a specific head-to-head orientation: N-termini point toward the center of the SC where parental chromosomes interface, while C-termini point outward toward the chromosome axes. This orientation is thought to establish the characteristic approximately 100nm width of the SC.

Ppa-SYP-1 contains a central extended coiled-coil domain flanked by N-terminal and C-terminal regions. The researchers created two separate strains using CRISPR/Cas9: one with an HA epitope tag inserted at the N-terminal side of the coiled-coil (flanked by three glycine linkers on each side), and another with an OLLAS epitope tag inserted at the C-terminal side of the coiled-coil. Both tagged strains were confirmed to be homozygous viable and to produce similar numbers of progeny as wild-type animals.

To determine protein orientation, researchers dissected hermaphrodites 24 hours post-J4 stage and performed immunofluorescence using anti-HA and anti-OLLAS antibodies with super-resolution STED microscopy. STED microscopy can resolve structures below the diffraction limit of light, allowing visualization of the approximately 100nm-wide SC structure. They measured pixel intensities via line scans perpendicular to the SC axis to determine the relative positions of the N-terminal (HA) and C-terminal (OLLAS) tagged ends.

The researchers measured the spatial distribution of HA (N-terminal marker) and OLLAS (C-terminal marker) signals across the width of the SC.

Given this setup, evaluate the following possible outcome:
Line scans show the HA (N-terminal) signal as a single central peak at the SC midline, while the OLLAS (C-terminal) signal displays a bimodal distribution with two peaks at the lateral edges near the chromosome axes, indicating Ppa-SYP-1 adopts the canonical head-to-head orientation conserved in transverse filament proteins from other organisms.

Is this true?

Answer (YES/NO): YES